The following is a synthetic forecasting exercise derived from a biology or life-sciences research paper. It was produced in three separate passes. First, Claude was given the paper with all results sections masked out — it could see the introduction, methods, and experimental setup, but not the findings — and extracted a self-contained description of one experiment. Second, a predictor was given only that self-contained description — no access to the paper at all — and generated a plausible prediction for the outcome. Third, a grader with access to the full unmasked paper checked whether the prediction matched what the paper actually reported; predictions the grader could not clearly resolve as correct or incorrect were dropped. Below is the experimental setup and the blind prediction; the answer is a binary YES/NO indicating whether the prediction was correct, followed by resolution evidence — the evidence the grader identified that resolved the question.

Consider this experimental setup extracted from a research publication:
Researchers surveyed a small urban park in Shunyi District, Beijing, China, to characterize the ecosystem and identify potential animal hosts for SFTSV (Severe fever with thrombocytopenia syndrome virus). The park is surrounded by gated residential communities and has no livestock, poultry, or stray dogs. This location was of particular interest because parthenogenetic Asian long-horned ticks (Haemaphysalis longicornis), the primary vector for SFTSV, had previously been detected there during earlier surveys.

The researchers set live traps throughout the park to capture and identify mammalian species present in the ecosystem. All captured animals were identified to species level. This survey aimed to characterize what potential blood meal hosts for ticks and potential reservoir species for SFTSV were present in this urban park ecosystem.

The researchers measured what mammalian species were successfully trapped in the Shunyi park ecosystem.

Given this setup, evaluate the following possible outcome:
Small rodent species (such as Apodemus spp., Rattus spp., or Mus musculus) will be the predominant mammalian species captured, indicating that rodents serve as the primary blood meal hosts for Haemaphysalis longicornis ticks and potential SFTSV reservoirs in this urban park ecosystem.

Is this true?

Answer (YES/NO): NO